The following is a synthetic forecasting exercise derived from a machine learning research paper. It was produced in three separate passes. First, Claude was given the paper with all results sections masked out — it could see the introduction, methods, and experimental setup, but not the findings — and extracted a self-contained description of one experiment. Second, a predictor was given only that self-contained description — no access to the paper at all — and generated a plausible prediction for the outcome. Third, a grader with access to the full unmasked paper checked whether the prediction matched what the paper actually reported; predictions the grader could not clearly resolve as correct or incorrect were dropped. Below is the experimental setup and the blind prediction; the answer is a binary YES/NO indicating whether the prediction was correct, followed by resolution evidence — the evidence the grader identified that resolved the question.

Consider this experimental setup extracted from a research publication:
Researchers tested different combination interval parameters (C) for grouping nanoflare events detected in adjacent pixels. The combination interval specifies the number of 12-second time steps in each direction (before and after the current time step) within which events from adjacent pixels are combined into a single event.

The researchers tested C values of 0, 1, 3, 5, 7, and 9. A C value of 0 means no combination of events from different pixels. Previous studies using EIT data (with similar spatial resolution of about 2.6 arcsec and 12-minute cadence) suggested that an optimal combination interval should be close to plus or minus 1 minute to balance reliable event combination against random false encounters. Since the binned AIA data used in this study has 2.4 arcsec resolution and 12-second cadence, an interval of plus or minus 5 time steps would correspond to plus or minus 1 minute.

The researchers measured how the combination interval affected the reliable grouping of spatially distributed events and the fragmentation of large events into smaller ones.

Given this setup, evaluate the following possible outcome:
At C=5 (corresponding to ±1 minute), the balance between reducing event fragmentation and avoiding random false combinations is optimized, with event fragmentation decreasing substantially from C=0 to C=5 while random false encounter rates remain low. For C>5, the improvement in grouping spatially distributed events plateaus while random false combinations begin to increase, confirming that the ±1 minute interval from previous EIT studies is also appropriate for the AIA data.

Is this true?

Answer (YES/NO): NO